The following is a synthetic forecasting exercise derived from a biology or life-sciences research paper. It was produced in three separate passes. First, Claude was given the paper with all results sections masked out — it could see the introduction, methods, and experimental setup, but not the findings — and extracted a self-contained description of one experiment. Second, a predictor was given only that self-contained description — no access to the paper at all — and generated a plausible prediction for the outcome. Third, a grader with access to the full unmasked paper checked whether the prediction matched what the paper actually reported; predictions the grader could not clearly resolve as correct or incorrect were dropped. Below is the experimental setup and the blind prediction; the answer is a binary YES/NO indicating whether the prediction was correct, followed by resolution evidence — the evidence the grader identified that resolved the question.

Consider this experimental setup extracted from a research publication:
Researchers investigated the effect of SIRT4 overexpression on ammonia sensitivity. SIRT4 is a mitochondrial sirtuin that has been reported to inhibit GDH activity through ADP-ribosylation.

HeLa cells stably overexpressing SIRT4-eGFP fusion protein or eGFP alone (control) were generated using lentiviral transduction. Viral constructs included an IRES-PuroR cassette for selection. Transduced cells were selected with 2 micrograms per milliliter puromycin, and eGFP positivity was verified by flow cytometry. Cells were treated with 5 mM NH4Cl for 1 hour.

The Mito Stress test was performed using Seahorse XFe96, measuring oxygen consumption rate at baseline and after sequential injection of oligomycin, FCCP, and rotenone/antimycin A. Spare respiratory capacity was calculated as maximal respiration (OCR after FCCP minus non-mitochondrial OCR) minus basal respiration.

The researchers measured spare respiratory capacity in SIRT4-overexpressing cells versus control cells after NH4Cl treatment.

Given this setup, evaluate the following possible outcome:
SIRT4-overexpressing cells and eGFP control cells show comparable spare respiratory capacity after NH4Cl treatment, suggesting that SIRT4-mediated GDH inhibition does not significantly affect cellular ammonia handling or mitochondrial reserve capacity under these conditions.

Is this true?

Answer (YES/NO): NO